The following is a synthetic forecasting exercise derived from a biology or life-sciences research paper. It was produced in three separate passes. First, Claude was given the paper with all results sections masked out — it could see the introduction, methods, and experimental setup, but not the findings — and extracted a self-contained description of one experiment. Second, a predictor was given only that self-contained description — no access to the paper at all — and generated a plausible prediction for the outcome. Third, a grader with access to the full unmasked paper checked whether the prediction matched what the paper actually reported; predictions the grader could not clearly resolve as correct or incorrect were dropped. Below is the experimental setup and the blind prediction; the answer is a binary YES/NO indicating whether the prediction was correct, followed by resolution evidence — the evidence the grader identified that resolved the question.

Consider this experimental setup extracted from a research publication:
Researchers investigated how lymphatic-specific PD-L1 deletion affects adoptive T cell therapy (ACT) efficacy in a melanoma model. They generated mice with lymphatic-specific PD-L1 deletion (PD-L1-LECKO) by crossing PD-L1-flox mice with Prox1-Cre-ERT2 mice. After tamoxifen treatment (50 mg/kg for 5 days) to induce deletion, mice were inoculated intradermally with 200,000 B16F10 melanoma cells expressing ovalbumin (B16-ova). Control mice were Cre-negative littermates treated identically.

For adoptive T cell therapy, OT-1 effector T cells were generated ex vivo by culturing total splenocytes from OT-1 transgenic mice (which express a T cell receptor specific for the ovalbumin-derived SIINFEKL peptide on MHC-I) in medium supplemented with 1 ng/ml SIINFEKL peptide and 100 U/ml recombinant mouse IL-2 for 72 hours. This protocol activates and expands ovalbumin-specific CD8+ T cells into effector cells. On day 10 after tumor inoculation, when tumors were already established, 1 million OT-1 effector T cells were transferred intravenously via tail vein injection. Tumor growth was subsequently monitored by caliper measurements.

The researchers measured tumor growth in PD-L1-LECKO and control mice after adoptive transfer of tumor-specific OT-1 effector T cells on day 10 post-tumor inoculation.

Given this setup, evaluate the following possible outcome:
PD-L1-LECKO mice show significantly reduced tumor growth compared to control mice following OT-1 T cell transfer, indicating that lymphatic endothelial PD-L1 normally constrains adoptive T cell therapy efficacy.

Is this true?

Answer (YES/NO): YES